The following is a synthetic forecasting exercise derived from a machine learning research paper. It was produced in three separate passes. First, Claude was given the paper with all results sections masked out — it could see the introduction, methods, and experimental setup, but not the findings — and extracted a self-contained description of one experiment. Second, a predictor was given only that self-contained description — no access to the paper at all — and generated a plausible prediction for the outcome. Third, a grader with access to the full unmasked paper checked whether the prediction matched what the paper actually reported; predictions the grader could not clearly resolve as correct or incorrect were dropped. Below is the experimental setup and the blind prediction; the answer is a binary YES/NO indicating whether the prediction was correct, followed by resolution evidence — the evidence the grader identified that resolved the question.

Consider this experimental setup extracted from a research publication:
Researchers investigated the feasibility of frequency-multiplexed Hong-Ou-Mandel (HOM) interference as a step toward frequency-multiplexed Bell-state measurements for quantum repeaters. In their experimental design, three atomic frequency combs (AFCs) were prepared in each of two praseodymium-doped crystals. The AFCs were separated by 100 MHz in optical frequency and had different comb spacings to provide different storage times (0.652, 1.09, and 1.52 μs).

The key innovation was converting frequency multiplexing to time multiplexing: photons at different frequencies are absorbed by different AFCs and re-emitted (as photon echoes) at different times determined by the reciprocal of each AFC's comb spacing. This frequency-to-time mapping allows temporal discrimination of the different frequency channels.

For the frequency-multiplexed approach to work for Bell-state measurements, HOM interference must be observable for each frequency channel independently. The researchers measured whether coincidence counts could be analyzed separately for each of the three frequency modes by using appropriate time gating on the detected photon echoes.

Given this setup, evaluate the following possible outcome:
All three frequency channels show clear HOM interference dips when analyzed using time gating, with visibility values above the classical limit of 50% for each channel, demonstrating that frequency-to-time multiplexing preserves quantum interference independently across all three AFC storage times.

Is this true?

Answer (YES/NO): NO